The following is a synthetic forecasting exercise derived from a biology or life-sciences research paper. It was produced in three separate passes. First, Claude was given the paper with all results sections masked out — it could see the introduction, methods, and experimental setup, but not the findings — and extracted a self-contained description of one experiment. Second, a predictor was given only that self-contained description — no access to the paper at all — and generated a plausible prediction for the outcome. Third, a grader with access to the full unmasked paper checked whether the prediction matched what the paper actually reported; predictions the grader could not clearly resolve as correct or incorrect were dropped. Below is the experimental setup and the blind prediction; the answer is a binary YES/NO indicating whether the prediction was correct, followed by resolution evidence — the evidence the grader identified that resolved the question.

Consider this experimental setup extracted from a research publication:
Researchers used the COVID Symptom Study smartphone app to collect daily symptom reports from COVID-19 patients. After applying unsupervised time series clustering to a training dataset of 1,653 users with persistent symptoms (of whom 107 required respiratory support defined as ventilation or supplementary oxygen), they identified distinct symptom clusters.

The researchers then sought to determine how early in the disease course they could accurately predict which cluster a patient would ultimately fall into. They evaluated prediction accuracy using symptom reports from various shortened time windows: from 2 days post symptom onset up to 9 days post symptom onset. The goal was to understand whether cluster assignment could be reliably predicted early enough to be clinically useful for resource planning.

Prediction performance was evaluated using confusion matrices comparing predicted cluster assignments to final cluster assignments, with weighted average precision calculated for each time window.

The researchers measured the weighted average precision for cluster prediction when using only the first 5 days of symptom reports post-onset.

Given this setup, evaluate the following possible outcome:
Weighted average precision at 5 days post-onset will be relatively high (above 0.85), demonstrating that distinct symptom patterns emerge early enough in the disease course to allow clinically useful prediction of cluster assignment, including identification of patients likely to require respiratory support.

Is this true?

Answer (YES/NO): NO